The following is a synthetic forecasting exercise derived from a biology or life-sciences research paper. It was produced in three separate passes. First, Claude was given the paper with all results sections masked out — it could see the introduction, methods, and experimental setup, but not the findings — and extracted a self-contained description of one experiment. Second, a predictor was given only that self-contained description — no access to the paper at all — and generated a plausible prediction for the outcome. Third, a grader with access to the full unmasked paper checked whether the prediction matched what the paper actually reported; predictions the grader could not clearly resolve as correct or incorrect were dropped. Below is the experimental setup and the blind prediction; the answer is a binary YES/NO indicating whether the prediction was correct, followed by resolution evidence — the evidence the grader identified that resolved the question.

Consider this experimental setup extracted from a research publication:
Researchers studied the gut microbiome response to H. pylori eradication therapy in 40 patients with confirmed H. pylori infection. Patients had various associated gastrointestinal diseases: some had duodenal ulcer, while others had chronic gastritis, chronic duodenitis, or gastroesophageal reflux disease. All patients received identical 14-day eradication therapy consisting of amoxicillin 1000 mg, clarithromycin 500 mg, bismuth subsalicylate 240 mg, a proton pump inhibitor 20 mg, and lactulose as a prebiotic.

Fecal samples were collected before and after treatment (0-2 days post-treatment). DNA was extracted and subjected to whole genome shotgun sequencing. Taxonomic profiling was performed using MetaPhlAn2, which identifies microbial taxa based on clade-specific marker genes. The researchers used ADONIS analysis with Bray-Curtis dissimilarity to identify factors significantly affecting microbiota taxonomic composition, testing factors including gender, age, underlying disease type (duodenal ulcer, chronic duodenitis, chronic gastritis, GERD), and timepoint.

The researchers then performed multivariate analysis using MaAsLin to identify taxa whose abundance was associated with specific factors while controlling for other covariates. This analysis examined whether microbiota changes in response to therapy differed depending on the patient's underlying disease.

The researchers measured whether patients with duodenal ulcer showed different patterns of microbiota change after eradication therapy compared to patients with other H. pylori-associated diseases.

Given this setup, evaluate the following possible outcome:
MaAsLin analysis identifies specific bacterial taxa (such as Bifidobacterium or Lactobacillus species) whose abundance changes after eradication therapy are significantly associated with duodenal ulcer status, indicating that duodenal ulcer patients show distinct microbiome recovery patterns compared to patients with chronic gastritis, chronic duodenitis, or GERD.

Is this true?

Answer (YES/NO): NO